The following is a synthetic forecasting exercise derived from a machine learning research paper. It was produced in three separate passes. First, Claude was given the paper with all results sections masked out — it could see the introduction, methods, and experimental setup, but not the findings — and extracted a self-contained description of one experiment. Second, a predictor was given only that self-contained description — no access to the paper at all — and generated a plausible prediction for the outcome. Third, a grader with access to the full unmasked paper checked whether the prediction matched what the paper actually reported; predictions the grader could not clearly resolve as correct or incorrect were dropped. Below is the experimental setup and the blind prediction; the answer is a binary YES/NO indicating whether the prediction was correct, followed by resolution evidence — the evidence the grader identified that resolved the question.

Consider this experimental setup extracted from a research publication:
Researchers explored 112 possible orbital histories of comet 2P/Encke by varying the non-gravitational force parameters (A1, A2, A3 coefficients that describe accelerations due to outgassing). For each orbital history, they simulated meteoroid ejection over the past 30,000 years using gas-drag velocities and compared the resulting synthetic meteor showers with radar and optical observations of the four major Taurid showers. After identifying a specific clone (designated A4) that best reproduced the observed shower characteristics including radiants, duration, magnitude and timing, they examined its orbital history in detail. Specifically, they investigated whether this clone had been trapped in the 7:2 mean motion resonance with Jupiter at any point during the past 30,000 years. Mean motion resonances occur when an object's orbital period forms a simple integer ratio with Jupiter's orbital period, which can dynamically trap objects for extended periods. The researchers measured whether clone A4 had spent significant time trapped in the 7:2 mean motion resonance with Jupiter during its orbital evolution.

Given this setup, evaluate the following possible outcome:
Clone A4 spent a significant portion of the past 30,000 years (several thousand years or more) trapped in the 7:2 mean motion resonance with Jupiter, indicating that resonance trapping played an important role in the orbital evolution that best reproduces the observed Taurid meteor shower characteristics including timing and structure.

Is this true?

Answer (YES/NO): YES